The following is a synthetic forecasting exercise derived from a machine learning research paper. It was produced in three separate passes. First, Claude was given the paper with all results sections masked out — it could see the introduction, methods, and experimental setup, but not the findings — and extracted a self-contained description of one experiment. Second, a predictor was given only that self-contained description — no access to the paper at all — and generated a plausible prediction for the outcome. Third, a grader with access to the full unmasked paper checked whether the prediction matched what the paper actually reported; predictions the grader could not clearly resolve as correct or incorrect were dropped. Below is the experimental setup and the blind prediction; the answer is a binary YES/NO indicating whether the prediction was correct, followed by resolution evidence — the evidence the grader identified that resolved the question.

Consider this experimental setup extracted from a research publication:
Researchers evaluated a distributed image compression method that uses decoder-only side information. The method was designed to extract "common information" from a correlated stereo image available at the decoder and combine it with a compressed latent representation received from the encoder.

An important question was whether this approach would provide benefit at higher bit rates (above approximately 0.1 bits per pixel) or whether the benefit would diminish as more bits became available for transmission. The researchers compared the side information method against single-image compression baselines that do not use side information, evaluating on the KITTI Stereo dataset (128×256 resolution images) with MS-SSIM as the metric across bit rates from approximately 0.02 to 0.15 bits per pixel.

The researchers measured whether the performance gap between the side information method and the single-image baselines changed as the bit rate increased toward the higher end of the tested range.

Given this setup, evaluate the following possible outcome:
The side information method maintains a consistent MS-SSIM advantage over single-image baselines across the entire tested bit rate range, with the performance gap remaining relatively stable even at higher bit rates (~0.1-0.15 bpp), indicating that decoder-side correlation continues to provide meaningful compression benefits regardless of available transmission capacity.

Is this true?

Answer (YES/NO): NO